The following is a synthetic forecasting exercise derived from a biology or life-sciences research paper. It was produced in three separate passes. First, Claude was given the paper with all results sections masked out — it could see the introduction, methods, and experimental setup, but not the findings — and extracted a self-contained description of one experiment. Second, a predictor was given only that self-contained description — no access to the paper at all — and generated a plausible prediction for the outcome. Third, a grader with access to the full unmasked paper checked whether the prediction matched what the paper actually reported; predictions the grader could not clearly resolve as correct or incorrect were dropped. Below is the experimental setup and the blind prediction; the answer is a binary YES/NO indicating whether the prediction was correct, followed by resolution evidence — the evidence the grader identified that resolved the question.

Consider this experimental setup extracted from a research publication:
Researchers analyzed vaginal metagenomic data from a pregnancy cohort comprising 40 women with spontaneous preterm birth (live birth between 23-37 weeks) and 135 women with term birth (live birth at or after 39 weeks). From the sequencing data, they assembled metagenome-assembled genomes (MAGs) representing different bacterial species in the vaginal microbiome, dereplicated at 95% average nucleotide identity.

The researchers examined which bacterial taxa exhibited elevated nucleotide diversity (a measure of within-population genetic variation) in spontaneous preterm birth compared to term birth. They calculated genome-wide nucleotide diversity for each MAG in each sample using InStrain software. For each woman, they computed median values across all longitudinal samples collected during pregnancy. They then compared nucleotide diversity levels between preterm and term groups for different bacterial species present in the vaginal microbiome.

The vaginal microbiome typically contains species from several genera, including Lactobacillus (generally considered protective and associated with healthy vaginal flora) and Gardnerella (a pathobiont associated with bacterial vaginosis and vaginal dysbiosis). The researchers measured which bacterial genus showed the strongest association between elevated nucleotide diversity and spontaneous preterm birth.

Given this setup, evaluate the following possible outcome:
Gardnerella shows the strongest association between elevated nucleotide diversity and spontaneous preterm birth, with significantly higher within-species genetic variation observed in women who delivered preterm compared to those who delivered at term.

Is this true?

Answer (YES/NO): YES